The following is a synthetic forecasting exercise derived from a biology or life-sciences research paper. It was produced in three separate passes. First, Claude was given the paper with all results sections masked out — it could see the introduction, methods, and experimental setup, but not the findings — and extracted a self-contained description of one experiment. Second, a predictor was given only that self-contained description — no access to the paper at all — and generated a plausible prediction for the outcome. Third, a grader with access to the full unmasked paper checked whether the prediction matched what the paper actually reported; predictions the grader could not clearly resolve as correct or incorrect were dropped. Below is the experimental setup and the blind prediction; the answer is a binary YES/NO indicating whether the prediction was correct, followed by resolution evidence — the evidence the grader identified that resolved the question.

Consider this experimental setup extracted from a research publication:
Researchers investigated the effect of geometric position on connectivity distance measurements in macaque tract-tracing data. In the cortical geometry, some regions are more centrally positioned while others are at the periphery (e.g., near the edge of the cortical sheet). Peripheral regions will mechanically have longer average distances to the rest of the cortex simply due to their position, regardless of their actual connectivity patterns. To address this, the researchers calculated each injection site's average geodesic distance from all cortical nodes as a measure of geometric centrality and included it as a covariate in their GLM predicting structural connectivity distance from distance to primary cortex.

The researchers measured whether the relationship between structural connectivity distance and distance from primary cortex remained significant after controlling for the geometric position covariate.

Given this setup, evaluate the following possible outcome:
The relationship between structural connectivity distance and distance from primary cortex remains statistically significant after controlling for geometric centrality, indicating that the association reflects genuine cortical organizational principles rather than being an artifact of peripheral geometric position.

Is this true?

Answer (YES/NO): YES